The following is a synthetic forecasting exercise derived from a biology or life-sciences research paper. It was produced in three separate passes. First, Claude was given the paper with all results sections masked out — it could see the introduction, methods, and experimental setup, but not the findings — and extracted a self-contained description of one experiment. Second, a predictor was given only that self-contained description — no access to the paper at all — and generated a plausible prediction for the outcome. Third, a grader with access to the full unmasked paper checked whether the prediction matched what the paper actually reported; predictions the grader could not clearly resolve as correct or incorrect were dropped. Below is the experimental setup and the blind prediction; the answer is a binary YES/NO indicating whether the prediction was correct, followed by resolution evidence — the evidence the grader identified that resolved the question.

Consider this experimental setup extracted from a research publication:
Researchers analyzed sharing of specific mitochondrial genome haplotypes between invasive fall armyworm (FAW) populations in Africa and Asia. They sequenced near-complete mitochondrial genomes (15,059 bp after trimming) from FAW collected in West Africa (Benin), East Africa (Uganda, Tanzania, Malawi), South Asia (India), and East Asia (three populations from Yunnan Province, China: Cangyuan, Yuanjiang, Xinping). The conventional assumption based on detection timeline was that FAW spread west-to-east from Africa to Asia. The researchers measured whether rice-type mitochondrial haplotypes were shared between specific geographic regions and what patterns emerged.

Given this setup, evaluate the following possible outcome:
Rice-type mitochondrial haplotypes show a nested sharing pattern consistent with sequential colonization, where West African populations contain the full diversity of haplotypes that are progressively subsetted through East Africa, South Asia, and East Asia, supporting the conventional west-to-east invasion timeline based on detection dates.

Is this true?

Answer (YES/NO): NO